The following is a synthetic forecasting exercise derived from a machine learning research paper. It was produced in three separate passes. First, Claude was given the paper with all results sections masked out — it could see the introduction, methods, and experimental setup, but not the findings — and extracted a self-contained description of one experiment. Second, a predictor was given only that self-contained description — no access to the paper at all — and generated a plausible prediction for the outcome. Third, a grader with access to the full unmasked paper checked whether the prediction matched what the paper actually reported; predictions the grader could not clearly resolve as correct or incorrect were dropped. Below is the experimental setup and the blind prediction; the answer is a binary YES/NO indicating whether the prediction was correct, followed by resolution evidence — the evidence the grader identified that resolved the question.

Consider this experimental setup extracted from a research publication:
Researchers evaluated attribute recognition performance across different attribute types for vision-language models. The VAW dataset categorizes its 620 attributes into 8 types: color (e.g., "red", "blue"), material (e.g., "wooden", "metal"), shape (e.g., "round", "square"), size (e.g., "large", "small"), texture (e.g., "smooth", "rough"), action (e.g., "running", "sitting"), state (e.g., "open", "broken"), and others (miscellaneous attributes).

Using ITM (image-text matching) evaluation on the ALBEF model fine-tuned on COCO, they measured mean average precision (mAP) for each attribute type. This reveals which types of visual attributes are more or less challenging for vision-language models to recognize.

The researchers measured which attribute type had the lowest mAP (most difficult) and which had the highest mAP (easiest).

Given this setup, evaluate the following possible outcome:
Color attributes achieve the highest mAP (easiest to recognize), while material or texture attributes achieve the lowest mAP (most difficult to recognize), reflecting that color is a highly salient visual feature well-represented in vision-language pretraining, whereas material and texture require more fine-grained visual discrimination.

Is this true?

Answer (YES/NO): NO